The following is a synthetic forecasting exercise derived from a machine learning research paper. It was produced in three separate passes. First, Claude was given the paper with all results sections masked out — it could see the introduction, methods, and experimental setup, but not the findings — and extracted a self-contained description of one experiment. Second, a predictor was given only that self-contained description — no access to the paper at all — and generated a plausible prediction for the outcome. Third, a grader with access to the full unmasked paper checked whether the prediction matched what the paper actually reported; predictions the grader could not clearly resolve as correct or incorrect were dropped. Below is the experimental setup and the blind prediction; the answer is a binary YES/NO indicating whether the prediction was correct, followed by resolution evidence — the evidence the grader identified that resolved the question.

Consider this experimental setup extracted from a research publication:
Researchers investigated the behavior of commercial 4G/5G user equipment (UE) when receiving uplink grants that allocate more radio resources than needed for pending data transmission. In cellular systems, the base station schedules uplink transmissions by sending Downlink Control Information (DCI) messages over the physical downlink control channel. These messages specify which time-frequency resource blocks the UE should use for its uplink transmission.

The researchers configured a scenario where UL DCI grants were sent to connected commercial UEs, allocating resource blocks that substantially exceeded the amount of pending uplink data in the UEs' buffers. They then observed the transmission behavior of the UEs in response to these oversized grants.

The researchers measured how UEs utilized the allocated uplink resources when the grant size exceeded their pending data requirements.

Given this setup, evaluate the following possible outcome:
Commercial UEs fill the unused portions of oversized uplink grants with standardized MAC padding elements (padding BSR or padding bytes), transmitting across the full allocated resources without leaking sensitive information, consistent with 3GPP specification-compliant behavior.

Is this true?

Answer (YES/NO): YES